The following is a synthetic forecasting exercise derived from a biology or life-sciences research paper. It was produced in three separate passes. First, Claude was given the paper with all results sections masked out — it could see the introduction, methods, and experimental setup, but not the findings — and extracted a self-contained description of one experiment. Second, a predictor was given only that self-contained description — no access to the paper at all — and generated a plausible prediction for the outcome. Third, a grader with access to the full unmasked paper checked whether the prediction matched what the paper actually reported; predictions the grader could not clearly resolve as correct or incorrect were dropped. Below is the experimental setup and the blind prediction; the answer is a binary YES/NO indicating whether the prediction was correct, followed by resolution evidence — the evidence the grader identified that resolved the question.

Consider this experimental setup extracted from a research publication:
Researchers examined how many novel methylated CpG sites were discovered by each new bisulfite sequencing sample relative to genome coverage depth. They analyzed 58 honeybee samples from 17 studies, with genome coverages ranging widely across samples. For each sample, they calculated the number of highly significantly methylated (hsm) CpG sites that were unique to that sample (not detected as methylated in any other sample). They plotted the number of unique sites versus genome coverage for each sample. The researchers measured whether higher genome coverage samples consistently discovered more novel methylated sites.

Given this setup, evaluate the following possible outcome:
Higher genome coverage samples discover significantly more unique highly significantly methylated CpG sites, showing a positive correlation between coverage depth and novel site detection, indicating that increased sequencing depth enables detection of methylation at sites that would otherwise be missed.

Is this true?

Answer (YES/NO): NO